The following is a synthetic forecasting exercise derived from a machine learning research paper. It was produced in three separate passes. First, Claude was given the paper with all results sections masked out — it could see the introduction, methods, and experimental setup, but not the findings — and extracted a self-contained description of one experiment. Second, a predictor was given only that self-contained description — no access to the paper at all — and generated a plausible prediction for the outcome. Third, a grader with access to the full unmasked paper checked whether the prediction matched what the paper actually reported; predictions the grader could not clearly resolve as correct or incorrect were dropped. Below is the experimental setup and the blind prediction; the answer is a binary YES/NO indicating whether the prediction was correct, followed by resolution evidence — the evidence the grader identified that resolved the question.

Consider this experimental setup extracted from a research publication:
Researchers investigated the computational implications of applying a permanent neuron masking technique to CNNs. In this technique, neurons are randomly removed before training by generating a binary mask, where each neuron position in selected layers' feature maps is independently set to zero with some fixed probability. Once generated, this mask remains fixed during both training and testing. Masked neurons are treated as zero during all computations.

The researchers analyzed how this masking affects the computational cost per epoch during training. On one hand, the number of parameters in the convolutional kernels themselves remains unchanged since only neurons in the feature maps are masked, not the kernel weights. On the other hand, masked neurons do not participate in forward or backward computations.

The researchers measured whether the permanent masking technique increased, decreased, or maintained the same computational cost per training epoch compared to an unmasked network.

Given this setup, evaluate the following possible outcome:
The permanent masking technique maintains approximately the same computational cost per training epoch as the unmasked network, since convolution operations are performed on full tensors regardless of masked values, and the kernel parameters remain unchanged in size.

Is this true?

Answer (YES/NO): NO